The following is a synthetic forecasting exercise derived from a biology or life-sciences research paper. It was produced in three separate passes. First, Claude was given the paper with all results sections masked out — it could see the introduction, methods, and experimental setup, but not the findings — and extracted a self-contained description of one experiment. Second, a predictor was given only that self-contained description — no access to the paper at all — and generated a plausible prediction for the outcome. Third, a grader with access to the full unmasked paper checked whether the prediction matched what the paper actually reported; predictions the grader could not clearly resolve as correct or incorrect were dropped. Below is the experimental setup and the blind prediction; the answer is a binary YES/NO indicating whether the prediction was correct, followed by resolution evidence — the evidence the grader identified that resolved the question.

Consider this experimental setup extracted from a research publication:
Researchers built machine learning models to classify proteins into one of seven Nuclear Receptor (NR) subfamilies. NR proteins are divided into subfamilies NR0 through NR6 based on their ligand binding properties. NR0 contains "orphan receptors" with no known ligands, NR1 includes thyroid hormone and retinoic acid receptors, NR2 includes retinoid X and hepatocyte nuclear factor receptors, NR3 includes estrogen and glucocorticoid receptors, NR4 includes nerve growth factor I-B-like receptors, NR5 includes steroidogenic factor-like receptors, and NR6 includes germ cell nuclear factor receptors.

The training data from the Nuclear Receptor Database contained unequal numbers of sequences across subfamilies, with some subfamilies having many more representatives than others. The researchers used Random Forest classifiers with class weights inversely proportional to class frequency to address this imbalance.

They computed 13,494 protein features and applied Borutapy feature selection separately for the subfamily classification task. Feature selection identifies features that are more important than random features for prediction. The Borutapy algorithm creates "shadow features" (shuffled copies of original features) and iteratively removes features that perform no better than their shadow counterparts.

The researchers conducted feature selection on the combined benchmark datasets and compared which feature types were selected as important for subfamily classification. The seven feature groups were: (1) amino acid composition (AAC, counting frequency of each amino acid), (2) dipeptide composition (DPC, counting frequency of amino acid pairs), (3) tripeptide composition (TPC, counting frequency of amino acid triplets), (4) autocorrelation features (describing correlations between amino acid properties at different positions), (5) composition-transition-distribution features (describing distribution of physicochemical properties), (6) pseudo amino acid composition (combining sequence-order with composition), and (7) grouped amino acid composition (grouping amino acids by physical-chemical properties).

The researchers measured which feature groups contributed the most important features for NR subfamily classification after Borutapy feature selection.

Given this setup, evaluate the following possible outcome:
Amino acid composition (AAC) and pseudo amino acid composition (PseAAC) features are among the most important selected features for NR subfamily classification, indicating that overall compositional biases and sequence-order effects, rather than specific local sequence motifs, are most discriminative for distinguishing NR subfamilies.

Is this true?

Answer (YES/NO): NO